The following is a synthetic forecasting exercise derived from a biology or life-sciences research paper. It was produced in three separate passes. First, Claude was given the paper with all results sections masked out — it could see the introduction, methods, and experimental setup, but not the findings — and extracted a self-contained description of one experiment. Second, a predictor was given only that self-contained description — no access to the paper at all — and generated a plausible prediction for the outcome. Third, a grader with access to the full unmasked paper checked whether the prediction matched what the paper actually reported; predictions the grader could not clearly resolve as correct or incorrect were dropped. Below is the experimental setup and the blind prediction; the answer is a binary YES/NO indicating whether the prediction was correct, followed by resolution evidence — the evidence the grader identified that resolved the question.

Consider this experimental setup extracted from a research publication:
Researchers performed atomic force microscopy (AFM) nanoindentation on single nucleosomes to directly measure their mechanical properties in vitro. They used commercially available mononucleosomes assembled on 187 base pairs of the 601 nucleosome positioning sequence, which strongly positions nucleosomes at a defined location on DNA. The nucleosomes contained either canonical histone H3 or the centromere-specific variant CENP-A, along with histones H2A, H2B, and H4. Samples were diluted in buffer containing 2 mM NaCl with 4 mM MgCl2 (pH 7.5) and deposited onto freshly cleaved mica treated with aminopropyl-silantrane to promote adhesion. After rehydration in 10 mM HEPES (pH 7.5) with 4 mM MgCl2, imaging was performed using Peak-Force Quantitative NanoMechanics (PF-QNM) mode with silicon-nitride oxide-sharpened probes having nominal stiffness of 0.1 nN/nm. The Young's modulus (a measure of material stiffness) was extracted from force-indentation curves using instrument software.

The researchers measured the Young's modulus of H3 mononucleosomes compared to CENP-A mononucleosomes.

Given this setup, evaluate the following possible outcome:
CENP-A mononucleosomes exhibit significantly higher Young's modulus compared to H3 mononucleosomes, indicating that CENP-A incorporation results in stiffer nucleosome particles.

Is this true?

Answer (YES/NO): NO